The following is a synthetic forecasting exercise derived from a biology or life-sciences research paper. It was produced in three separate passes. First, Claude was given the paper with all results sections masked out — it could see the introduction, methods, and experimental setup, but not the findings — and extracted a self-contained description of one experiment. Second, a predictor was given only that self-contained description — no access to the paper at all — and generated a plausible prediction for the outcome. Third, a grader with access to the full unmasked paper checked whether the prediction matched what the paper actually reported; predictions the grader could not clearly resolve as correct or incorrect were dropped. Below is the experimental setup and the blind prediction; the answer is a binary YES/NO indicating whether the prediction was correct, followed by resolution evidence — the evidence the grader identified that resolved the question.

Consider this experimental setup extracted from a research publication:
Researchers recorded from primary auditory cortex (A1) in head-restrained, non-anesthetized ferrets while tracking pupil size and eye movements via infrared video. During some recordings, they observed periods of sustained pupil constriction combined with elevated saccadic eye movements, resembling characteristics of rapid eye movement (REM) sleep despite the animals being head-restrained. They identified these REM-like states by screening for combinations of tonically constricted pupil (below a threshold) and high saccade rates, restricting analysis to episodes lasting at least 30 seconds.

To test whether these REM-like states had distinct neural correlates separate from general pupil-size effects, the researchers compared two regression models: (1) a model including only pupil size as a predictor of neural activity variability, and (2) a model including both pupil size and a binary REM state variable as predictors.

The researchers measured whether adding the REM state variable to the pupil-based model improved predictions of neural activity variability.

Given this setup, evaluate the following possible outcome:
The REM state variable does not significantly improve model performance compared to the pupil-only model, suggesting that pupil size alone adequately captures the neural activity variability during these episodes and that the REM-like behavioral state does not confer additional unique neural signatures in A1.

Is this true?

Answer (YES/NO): NO